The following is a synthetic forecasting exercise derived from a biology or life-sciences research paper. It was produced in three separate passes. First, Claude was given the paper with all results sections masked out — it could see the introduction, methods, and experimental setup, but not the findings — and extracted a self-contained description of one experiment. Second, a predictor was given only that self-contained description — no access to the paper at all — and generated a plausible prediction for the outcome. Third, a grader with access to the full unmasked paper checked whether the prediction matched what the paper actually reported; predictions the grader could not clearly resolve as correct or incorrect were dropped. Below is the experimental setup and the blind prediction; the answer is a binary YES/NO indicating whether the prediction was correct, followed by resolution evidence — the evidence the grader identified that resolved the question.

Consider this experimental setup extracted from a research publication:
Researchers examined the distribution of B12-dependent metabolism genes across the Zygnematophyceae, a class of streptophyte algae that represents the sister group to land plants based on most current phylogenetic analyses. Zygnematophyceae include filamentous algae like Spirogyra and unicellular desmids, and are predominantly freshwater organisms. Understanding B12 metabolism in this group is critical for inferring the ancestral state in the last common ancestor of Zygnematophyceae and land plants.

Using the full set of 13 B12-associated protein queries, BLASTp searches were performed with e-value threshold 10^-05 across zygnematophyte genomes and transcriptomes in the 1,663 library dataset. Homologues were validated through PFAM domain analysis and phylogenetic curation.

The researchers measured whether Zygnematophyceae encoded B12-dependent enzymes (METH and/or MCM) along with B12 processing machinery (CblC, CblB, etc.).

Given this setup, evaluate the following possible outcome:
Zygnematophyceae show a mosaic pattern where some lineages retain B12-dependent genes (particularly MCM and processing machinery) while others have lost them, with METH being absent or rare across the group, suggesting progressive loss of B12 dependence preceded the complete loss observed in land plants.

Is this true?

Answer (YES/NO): NO